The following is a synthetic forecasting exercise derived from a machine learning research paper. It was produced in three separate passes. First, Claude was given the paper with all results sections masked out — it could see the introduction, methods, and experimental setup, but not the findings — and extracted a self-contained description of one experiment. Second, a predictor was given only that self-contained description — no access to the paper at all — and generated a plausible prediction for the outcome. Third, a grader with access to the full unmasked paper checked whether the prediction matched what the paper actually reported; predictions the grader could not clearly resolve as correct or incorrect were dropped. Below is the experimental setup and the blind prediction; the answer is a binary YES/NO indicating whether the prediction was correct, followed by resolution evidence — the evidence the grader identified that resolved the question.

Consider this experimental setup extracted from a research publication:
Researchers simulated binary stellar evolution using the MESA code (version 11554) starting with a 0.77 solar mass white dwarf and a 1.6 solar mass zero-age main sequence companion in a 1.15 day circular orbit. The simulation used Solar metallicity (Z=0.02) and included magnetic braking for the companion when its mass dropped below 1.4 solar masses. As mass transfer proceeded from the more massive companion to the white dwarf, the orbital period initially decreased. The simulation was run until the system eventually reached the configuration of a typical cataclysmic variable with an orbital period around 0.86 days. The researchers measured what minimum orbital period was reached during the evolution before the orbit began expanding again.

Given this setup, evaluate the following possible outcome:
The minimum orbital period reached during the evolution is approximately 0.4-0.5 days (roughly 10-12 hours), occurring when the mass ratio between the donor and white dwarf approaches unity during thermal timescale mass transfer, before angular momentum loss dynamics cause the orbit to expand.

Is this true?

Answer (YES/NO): NO